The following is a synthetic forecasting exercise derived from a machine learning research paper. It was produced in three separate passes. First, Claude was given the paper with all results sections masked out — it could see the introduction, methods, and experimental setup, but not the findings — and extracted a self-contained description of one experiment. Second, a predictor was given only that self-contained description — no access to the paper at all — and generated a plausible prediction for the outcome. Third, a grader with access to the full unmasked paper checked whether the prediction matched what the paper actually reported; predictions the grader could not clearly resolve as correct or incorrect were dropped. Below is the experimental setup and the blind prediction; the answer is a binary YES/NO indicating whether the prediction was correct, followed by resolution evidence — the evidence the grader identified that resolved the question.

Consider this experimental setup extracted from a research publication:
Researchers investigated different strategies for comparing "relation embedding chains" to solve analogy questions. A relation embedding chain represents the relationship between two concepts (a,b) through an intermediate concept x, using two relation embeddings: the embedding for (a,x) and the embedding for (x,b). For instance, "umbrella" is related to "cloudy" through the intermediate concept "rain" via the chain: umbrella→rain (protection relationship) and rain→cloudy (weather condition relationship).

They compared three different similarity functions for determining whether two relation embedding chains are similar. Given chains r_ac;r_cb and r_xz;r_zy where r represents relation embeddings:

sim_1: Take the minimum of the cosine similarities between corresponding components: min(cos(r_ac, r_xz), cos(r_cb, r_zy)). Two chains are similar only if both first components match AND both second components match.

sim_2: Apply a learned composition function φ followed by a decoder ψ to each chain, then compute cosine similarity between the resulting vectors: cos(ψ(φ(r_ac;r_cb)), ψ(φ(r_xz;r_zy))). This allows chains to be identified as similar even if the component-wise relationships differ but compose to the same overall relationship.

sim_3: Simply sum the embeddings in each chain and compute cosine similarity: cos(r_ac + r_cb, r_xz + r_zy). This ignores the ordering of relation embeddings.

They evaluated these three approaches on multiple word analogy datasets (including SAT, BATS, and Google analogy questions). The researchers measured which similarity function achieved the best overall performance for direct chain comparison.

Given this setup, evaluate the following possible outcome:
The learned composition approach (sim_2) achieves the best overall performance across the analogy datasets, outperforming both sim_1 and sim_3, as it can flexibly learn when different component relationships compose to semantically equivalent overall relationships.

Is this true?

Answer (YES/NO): YES